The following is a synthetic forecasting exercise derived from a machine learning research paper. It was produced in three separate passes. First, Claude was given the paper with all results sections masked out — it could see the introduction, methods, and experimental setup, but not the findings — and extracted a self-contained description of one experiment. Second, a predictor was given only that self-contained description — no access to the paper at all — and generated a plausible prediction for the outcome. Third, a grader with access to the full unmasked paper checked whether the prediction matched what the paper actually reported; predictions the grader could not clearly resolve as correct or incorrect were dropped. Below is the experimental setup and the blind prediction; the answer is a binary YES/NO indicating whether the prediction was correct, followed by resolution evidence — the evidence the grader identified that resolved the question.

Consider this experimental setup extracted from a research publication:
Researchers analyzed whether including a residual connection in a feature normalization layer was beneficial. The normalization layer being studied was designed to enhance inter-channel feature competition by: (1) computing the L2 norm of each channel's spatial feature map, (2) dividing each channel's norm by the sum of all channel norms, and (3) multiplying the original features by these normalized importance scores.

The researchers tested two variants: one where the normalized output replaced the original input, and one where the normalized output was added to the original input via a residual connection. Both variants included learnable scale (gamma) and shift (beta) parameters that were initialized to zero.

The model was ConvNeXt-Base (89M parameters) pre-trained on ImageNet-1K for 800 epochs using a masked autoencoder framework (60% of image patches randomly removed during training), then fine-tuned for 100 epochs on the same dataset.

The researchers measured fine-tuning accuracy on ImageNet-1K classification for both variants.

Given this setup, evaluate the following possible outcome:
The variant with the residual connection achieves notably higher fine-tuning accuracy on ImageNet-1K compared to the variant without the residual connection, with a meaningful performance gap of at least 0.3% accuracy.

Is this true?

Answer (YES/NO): YES